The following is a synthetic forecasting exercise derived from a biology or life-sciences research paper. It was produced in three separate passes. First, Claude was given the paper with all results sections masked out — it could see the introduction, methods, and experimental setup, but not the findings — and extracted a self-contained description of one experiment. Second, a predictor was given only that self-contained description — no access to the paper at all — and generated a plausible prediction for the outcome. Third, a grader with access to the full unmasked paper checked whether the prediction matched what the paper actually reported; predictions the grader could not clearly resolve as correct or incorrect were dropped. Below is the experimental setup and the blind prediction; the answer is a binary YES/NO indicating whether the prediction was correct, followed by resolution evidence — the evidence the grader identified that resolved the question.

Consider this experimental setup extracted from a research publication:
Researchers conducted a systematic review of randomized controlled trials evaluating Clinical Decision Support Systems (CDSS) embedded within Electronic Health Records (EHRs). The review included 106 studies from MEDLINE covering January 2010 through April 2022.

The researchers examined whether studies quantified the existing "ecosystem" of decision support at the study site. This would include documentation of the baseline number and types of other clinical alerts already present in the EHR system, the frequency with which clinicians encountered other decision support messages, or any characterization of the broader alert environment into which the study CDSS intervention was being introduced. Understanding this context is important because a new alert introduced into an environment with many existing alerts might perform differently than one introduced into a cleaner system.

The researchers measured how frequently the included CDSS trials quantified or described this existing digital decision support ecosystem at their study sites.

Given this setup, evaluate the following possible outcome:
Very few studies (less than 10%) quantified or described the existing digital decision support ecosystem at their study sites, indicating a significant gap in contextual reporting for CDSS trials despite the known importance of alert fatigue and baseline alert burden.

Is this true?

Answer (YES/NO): YES